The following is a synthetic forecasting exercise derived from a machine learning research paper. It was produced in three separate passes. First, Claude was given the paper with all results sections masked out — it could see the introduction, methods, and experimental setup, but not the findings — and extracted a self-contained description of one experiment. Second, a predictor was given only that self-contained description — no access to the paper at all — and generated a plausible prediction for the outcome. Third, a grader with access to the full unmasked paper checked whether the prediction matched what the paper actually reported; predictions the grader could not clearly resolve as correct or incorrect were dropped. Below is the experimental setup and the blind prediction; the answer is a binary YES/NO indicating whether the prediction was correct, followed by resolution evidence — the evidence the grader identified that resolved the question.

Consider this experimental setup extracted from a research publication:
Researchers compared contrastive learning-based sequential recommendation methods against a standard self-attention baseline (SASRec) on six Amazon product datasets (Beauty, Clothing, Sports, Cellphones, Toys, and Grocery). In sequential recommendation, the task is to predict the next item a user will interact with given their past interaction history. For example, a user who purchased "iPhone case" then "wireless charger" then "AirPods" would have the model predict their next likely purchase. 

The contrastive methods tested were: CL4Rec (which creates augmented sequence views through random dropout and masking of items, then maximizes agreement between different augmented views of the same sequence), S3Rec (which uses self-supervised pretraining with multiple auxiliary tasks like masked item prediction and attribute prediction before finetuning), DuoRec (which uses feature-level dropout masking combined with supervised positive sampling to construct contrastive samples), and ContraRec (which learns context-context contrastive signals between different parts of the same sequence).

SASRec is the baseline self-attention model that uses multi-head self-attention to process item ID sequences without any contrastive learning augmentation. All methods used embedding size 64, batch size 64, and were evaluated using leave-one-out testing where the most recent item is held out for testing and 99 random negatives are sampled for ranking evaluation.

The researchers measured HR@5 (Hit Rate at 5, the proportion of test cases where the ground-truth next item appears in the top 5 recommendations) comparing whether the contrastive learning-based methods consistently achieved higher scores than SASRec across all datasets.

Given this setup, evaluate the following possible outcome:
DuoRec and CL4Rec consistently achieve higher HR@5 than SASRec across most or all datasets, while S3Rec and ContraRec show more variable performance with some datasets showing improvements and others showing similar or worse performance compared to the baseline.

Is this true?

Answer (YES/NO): NO